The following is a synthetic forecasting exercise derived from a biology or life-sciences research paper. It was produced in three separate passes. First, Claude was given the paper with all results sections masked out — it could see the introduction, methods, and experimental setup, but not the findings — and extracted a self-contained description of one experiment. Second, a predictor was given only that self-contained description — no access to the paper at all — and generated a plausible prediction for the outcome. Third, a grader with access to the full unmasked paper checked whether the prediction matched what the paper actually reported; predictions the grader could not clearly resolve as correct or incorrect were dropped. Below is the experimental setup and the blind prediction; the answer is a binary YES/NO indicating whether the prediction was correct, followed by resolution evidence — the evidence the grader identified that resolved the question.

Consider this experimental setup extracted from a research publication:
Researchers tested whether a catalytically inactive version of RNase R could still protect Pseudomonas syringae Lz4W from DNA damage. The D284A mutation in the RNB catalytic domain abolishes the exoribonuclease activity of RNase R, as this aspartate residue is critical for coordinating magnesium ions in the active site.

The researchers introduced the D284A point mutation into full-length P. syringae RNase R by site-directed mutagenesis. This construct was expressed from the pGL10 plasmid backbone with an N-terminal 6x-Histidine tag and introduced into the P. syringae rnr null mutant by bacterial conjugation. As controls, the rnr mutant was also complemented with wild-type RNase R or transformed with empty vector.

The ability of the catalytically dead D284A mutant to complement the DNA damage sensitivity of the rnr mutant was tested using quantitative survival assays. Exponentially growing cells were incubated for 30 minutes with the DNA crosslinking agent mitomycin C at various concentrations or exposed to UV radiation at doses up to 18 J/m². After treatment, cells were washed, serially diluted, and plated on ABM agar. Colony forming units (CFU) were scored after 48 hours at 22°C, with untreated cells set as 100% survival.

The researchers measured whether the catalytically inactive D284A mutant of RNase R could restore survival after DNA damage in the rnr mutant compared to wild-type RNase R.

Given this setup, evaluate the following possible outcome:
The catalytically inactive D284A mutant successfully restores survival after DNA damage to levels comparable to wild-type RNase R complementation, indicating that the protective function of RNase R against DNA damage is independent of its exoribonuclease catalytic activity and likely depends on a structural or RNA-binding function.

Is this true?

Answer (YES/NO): YES